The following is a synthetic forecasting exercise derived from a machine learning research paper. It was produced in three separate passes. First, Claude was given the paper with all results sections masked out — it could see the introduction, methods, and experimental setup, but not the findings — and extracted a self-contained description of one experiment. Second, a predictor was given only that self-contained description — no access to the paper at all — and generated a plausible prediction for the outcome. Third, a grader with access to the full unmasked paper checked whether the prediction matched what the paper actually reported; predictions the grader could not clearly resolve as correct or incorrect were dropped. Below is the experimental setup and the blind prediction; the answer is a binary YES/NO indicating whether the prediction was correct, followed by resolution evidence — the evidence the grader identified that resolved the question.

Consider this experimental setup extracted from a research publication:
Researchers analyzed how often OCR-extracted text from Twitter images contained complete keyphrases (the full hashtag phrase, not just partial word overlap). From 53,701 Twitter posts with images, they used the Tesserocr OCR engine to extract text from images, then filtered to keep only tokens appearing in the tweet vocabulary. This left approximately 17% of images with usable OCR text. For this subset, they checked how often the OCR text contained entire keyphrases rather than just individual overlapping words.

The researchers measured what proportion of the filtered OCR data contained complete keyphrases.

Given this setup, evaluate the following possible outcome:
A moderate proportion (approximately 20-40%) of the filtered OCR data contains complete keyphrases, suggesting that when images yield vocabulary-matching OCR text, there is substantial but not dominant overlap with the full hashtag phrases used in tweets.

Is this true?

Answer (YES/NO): NO